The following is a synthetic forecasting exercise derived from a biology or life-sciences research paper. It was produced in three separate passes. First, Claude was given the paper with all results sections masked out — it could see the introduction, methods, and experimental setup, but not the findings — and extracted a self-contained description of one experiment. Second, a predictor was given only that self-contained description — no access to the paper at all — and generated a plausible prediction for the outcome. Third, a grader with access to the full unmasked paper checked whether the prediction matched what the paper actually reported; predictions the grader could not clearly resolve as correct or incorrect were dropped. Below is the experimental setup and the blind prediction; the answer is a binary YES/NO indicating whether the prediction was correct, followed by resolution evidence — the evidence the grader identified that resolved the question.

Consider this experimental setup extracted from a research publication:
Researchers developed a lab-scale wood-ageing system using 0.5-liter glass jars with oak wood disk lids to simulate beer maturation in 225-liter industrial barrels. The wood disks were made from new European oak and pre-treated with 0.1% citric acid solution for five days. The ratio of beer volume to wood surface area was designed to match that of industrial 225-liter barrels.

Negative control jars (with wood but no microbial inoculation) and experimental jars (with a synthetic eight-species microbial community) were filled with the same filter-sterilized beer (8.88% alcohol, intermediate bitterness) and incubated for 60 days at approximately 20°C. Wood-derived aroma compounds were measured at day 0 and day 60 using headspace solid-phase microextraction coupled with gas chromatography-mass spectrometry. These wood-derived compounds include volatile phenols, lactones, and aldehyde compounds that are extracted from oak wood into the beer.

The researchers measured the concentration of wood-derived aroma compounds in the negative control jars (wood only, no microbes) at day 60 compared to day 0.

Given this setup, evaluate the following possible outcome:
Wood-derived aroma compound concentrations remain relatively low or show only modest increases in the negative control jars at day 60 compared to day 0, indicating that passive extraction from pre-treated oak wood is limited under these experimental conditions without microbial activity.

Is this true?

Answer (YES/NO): NO